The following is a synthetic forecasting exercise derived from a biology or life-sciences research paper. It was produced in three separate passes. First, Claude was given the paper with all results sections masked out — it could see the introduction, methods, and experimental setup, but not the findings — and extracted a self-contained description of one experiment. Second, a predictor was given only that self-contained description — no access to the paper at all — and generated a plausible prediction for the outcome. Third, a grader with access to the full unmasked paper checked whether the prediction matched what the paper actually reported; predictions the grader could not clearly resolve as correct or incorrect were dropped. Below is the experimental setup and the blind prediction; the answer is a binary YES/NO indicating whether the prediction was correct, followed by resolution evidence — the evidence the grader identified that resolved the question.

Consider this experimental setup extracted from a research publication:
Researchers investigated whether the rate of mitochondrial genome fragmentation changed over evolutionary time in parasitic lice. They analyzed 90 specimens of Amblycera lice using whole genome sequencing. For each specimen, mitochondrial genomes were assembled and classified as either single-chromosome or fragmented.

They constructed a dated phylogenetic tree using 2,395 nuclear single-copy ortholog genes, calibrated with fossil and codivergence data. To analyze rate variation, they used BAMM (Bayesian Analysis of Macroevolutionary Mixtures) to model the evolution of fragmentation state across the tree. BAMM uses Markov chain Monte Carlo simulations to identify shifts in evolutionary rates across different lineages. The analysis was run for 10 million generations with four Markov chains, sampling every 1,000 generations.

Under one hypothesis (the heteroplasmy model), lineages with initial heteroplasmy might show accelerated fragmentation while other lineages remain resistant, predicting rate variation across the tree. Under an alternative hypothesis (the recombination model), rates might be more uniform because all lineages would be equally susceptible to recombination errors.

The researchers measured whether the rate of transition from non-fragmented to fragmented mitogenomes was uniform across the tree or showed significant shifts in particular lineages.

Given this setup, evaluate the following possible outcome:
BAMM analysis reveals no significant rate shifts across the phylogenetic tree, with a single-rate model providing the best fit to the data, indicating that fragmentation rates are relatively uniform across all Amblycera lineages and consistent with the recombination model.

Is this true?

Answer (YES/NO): NO